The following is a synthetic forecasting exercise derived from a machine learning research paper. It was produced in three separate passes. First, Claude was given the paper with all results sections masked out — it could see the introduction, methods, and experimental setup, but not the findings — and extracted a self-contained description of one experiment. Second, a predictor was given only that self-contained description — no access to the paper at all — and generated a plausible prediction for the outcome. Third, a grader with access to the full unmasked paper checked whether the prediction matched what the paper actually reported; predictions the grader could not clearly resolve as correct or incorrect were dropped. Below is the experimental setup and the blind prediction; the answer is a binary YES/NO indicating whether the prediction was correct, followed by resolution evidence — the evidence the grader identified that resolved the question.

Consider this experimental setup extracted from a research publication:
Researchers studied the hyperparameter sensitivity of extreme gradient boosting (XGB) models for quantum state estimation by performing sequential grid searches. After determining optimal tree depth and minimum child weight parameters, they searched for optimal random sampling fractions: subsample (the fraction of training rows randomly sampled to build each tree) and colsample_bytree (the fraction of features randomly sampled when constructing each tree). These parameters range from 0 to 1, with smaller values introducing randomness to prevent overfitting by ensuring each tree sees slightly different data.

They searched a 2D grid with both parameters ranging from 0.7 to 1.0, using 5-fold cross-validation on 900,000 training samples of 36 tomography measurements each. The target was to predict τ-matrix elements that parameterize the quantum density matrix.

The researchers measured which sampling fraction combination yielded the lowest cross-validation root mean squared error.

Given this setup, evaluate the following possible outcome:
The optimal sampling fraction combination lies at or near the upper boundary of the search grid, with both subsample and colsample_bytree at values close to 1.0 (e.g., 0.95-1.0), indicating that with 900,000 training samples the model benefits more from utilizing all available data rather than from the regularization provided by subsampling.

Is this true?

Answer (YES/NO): YES